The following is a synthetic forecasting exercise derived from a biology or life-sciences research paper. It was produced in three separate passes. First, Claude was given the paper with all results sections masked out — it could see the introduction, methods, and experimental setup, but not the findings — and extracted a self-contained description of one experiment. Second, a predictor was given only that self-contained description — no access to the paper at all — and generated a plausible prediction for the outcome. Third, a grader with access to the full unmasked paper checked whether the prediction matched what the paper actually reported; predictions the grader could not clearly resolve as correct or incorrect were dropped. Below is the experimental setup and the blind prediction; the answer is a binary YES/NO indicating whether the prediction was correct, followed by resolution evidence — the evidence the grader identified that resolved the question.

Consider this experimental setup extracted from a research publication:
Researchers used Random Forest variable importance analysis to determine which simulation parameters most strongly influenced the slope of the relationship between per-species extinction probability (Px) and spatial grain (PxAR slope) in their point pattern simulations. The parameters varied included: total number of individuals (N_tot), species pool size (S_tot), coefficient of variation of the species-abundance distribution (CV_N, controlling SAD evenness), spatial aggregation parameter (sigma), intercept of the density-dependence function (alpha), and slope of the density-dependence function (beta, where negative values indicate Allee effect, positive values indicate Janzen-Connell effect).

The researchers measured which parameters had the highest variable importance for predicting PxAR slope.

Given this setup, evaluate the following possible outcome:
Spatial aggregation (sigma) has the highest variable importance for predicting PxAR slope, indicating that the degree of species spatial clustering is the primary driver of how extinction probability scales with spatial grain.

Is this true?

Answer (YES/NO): NO